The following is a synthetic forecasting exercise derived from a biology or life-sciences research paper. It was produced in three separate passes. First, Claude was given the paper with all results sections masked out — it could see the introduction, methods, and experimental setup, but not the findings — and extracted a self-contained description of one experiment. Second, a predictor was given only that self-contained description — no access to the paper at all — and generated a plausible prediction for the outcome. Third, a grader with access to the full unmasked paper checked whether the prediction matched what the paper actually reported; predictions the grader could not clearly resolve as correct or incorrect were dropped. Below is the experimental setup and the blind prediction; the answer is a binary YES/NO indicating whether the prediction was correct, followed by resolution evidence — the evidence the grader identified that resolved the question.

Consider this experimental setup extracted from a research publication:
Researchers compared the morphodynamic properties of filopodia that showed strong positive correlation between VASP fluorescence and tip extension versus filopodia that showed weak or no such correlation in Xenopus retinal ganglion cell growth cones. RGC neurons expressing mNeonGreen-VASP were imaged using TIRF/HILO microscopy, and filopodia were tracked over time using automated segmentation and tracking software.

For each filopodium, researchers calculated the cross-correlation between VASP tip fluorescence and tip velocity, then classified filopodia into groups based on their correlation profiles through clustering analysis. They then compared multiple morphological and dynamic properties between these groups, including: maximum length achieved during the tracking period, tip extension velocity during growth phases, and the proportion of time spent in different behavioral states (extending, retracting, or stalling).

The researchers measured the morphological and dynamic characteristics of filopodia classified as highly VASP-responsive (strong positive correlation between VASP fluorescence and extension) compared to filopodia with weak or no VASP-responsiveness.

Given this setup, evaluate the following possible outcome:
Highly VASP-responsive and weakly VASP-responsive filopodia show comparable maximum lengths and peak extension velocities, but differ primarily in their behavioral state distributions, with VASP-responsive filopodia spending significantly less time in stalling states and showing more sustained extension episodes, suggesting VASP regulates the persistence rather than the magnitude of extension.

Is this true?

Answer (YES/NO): NO